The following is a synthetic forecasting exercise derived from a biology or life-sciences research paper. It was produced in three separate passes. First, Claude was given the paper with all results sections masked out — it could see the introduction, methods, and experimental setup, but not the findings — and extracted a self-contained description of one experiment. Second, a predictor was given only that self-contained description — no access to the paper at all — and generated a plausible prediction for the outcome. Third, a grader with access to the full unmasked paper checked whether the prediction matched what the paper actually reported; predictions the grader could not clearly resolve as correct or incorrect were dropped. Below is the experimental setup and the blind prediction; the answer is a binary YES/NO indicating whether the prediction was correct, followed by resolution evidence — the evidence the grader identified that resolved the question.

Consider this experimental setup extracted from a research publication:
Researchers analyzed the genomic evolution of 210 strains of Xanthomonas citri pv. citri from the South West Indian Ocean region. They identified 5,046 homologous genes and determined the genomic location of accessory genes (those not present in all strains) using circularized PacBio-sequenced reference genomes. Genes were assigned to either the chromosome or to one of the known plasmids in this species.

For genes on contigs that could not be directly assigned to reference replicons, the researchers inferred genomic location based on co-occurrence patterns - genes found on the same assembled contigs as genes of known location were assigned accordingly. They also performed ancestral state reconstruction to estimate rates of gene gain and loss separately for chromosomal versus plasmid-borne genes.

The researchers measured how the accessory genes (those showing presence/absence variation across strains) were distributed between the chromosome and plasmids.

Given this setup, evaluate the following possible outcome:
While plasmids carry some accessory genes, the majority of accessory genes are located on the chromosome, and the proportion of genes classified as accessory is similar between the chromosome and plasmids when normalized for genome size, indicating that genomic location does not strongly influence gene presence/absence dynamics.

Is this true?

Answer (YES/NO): NO